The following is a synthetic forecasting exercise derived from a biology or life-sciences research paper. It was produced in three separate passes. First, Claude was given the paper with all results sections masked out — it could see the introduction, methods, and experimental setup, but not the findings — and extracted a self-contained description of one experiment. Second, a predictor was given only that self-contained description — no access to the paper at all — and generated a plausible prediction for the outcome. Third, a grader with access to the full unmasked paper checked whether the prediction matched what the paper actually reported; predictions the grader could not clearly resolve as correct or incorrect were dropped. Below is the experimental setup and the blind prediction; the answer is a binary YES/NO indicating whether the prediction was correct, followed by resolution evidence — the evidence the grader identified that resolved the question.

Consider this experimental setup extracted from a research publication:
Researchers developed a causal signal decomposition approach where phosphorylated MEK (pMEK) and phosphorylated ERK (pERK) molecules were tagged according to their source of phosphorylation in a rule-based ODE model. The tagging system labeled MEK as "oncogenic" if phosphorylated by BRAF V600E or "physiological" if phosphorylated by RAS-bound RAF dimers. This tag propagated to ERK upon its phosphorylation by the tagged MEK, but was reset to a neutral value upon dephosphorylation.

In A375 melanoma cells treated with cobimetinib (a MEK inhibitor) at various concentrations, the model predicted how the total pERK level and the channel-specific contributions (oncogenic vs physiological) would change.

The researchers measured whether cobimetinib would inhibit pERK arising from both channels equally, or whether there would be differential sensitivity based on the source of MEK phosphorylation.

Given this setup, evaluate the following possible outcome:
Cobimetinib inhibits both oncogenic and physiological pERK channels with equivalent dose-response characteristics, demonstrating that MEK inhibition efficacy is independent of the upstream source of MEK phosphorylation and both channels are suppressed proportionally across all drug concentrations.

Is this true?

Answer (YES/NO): NO